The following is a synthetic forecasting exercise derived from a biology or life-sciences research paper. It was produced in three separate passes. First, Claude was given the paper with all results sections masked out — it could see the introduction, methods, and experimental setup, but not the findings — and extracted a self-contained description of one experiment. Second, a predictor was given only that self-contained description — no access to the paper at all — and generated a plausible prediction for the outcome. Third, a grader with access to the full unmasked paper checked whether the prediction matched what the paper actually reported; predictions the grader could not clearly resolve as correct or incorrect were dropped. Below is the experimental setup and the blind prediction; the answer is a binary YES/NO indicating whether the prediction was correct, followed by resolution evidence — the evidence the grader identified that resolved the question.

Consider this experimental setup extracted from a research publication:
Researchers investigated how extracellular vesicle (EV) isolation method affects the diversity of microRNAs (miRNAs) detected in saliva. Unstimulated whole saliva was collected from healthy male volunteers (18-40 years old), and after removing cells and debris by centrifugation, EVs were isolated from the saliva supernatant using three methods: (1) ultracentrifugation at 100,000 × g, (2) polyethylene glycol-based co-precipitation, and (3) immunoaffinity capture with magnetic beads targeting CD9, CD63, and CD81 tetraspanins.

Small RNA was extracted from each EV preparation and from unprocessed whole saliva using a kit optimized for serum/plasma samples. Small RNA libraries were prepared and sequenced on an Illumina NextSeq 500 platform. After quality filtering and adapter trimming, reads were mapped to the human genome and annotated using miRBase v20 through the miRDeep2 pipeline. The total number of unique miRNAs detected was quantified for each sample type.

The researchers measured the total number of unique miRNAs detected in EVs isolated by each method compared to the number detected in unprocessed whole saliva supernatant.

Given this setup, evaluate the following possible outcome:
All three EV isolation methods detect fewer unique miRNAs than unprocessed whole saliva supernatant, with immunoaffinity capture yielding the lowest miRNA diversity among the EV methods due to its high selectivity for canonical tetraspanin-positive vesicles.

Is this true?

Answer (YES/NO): NO